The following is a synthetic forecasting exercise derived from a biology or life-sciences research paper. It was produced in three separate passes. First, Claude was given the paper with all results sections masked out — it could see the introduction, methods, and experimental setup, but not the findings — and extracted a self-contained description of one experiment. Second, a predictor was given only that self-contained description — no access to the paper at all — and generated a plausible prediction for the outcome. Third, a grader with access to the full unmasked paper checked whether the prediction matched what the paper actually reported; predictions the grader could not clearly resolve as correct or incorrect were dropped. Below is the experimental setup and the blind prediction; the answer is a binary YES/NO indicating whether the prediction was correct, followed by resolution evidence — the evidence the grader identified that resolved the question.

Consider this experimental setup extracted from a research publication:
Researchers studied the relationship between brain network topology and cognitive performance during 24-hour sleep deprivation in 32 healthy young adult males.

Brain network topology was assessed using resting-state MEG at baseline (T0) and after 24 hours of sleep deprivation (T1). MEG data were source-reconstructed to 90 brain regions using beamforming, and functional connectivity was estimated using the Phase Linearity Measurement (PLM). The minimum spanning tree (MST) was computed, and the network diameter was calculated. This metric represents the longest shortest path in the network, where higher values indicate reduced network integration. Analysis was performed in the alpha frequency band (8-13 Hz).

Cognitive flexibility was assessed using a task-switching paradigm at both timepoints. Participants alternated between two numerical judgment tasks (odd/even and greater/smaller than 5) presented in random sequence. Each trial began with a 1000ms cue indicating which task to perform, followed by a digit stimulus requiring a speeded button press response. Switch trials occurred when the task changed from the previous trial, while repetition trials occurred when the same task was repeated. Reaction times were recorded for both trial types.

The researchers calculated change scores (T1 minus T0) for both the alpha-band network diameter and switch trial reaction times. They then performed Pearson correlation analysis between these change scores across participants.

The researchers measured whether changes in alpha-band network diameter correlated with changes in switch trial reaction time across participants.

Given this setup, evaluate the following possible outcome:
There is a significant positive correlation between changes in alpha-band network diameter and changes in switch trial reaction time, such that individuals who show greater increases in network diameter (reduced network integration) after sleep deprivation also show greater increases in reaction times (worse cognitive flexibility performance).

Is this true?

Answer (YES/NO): NO